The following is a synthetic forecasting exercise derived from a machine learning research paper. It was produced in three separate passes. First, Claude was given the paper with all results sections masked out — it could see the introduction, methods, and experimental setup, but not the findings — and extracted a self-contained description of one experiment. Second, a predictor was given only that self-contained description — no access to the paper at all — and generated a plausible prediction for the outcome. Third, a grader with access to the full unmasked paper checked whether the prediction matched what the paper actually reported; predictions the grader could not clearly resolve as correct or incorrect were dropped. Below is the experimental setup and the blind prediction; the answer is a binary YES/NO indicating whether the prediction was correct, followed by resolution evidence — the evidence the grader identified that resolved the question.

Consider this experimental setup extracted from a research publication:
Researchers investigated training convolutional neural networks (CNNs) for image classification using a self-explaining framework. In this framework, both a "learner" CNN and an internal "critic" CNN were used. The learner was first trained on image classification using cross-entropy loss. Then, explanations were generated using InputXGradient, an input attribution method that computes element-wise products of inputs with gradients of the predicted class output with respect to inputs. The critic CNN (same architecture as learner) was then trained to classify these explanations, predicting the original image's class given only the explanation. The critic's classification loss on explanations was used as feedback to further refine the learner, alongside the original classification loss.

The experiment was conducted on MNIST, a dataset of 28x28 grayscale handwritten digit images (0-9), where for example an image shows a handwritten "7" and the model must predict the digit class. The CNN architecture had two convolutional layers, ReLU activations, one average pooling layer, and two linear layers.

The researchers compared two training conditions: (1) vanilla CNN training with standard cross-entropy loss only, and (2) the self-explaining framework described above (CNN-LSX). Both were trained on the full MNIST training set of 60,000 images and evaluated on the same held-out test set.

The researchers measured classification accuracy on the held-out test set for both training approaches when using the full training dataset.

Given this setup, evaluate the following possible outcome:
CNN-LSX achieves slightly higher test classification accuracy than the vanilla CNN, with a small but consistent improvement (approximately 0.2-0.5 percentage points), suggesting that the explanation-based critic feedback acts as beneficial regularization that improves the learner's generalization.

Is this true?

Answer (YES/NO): NO